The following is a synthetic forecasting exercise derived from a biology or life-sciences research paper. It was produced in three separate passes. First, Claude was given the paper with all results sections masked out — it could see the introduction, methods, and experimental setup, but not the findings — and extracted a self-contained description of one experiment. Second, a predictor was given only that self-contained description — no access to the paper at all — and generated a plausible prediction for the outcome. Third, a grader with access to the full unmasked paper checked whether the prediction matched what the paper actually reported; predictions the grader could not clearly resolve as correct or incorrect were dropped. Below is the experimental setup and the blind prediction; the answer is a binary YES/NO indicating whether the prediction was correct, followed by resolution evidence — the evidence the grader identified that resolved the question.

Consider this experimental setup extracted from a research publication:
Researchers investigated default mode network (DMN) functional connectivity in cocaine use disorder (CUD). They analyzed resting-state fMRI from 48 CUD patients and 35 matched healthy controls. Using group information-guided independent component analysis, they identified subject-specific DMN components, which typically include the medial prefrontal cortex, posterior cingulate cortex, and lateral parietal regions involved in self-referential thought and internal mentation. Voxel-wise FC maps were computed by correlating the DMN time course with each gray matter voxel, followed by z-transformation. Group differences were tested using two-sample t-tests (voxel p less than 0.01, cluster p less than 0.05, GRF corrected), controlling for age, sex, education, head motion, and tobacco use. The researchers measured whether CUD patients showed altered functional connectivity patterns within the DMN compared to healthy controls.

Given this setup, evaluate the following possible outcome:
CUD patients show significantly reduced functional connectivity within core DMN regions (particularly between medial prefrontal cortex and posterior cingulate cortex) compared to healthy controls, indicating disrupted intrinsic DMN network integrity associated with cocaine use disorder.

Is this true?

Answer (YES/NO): YES